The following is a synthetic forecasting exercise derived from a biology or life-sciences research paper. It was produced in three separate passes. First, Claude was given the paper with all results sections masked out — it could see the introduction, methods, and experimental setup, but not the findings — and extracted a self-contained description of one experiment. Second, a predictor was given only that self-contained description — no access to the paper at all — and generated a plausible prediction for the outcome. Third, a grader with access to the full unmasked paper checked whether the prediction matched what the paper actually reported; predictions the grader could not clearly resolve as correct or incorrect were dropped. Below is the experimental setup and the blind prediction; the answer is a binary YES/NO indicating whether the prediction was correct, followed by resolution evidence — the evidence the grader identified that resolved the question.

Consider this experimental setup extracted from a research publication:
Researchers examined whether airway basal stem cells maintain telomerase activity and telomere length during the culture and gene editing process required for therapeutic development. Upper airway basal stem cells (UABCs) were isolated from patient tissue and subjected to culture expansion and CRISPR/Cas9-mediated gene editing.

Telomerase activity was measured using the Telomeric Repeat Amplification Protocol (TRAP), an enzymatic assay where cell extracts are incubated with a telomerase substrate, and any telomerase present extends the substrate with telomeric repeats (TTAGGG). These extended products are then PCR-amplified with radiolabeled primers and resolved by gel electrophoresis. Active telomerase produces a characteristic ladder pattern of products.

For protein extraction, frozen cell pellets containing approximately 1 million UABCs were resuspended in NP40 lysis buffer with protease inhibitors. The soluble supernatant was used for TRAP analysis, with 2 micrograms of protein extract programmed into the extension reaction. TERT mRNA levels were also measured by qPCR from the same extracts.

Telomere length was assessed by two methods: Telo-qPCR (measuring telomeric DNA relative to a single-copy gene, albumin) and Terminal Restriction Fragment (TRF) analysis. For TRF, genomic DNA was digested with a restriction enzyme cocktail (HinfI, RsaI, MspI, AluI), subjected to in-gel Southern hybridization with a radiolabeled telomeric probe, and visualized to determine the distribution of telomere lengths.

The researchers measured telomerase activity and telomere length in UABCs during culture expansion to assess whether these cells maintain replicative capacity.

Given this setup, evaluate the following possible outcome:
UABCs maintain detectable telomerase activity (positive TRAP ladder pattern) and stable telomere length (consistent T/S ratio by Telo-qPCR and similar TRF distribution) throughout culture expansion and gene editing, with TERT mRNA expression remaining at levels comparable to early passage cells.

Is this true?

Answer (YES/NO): NO